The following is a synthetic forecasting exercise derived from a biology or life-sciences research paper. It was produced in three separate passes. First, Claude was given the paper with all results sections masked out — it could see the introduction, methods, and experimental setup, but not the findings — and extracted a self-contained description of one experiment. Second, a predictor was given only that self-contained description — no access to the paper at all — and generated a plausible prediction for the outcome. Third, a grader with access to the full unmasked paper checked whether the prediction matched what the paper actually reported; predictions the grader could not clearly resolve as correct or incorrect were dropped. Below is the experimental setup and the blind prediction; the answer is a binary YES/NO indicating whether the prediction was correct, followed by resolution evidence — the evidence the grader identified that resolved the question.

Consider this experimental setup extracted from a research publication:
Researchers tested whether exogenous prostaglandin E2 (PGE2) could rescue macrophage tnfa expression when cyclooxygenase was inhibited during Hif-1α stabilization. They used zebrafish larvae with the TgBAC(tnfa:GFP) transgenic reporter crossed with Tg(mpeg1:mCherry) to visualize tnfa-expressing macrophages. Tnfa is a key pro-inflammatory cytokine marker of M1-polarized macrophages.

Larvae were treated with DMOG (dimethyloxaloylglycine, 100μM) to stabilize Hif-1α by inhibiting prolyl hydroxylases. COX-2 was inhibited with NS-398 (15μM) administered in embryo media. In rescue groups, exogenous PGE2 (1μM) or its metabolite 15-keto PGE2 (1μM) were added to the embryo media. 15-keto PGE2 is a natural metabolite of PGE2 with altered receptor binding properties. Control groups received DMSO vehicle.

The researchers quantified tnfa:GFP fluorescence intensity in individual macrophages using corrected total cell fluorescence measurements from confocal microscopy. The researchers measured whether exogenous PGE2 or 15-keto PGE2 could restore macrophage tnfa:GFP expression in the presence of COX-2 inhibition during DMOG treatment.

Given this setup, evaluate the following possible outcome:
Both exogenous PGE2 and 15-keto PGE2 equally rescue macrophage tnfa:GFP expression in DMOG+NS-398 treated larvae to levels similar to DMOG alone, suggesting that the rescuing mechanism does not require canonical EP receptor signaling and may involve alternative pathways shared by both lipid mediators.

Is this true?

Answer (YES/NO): NO